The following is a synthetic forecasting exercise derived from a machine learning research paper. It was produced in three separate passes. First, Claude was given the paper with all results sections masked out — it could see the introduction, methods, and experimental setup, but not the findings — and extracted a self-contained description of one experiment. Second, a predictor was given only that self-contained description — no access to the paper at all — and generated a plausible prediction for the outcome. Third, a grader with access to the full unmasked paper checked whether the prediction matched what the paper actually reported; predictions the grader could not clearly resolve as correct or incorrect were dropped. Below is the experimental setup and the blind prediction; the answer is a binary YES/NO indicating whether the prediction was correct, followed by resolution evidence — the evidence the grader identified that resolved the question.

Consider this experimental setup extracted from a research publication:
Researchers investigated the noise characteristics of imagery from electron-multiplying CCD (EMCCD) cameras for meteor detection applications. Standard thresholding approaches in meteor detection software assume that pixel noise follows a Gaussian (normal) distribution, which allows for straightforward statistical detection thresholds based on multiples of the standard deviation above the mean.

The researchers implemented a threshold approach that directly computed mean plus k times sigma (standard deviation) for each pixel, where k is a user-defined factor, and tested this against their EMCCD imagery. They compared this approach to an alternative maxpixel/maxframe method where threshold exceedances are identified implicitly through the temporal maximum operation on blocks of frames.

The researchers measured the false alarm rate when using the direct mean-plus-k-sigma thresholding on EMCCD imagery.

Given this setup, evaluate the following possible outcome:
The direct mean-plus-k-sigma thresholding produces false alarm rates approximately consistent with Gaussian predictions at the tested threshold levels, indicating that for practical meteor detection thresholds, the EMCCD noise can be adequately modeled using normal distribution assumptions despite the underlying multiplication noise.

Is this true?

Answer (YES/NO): NO